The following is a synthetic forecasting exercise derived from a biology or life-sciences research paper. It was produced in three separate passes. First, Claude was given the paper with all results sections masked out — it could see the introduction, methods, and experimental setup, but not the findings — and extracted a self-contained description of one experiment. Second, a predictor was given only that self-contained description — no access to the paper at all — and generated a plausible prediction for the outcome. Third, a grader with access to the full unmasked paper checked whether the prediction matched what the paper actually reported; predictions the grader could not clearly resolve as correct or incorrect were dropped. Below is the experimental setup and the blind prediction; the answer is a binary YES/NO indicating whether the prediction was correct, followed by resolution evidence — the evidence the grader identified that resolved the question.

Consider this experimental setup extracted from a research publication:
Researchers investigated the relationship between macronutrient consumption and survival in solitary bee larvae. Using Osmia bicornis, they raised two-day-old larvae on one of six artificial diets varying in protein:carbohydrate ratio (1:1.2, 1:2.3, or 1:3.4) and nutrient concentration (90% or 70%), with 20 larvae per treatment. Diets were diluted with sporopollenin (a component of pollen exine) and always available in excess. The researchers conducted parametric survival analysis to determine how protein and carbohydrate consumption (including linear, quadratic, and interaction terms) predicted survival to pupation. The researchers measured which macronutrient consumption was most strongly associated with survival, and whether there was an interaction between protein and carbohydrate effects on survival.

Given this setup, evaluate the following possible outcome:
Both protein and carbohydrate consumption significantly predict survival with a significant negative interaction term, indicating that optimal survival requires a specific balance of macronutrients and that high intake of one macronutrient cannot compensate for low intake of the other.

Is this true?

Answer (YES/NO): NO